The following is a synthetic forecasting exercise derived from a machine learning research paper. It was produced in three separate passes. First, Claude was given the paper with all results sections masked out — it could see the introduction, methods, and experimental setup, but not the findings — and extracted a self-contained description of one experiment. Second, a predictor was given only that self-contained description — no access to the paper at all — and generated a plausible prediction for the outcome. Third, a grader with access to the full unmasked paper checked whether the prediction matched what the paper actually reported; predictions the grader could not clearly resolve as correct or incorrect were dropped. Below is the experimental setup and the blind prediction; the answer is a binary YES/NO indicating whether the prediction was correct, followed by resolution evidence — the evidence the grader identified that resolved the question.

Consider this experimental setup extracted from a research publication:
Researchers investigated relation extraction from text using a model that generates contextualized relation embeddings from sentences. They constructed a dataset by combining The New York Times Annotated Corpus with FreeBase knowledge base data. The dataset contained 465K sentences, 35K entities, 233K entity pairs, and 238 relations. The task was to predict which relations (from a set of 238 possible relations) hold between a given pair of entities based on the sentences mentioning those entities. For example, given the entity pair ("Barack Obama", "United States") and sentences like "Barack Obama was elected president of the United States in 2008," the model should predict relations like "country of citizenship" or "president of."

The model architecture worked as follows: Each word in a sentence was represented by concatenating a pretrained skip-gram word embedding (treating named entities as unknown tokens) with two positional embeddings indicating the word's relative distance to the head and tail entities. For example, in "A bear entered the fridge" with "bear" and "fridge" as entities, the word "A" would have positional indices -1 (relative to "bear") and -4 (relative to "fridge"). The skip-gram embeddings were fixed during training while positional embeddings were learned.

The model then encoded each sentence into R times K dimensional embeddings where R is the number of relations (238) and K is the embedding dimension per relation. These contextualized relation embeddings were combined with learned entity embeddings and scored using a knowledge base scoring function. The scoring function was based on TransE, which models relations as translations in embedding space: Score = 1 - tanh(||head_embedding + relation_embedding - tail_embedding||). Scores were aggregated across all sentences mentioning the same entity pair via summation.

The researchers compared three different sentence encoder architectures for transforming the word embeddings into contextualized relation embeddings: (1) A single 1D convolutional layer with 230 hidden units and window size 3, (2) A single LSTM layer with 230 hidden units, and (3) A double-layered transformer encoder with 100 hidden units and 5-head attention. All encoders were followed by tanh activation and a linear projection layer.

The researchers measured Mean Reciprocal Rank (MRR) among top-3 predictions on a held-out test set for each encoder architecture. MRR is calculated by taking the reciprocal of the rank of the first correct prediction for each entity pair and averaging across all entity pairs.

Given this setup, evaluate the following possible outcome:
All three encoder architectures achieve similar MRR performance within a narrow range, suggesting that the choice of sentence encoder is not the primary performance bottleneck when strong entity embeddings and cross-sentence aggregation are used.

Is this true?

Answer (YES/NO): NO